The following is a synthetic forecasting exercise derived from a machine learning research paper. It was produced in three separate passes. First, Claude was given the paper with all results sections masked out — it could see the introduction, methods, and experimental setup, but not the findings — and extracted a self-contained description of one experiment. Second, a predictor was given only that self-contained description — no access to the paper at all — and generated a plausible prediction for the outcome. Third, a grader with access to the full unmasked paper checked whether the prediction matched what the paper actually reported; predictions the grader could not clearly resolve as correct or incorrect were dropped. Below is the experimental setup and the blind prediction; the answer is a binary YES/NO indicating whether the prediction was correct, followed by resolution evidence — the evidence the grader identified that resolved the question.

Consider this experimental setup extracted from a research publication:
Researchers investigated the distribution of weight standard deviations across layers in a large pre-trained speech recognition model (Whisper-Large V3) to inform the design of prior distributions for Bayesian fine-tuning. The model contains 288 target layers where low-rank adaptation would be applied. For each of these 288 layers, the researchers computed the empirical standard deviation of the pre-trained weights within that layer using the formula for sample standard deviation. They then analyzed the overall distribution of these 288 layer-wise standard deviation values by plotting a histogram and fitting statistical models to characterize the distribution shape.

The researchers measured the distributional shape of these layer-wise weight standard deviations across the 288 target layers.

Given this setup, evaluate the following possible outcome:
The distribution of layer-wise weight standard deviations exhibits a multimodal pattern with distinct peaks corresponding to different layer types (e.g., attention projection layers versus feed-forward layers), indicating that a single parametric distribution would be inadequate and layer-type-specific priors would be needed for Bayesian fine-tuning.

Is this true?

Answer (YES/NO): YES